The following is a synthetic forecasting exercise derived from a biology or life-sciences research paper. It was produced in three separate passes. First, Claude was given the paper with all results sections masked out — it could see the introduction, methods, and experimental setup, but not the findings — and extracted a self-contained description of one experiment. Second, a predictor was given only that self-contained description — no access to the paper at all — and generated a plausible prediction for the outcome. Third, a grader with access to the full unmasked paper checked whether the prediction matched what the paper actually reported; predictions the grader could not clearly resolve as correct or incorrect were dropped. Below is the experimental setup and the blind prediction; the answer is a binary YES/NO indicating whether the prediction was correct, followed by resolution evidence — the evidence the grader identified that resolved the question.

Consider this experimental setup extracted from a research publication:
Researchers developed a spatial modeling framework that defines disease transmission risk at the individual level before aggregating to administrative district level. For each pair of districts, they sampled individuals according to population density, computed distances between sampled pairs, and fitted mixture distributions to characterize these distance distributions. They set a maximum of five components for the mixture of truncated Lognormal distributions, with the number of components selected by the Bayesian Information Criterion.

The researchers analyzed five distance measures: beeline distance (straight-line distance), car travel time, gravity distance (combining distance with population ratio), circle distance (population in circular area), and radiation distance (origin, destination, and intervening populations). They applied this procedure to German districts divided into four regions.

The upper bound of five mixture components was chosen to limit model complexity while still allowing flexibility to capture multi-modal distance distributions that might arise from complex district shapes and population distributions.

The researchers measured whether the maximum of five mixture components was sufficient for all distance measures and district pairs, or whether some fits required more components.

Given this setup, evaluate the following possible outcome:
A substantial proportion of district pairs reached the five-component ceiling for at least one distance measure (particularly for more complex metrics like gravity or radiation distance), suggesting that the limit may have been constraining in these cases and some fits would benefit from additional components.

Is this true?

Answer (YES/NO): NO